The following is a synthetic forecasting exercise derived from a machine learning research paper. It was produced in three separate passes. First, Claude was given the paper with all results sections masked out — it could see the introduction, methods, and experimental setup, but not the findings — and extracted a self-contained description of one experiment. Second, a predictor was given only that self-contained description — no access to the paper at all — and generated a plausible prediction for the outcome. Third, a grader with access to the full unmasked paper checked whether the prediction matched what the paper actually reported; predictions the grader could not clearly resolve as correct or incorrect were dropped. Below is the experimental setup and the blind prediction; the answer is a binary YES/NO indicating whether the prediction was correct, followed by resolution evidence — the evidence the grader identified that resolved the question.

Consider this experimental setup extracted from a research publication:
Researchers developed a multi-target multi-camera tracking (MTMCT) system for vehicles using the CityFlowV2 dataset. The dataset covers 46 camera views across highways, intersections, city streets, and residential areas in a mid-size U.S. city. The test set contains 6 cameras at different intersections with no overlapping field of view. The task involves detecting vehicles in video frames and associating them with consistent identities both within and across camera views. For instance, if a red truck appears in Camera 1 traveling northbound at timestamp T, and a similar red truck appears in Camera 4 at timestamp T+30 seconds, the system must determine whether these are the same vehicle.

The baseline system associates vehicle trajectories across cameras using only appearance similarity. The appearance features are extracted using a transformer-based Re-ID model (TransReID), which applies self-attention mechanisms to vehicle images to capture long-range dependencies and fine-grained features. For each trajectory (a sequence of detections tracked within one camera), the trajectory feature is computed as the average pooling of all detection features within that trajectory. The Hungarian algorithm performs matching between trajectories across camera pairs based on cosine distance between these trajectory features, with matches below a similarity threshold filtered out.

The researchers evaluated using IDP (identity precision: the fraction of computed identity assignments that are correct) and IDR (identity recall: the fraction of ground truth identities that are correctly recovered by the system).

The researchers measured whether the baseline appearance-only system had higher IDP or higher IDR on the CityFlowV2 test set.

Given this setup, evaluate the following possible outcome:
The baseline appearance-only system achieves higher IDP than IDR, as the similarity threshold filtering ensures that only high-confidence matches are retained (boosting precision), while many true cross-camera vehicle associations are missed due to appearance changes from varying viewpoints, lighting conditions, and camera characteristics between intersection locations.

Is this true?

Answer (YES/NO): NO